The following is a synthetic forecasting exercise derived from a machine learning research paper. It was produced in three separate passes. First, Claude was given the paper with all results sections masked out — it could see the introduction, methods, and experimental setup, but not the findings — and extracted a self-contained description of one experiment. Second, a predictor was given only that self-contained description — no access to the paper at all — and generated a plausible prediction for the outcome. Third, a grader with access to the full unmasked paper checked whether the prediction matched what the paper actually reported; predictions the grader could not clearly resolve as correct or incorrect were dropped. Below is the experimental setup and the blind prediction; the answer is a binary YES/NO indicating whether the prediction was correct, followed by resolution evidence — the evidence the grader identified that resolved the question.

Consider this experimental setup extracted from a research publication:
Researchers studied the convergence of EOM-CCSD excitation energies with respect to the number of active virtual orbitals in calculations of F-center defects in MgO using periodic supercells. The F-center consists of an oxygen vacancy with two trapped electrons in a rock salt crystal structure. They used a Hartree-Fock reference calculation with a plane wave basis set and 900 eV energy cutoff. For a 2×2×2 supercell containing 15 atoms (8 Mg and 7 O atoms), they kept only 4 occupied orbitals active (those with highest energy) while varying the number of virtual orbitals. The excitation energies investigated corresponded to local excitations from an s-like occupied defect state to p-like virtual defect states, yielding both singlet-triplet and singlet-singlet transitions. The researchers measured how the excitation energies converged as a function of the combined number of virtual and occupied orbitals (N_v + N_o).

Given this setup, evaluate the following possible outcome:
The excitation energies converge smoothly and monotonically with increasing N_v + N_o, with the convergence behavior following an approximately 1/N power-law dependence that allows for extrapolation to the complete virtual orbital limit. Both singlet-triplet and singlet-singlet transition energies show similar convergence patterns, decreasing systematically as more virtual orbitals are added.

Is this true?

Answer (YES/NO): YES